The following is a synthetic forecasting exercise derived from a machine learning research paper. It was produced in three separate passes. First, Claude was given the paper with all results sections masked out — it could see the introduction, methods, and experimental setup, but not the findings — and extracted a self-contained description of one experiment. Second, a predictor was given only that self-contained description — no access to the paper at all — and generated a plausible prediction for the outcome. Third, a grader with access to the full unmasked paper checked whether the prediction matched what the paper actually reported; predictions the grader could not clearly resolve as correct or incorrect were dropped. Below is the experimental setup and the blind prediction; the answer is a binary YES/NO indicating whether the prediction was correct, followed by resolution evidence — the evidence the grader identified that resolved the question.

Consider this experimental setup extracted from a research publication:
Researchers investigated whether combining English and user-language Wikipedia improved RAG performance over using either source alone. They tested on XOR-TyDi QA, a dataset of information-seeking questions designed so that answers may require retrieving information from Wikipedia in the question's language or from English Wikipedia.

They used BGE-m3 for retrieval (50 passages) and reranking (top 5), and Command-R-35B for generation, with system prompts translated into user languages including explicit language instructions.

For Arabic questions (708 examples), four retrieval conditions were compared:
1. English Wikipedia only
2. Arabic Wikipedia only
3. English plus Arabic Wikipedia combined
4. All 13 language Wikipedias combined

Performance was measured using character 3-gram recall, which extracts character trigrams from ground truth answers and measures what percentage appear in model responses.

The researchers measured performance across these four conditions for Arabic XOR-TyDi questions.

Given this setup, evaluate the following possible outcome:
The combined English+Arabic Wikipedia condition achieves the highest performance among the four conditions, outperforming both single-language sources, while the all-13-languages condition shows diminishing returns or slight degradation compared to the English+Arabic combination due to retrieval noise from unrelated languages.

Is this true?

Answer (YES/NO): NO